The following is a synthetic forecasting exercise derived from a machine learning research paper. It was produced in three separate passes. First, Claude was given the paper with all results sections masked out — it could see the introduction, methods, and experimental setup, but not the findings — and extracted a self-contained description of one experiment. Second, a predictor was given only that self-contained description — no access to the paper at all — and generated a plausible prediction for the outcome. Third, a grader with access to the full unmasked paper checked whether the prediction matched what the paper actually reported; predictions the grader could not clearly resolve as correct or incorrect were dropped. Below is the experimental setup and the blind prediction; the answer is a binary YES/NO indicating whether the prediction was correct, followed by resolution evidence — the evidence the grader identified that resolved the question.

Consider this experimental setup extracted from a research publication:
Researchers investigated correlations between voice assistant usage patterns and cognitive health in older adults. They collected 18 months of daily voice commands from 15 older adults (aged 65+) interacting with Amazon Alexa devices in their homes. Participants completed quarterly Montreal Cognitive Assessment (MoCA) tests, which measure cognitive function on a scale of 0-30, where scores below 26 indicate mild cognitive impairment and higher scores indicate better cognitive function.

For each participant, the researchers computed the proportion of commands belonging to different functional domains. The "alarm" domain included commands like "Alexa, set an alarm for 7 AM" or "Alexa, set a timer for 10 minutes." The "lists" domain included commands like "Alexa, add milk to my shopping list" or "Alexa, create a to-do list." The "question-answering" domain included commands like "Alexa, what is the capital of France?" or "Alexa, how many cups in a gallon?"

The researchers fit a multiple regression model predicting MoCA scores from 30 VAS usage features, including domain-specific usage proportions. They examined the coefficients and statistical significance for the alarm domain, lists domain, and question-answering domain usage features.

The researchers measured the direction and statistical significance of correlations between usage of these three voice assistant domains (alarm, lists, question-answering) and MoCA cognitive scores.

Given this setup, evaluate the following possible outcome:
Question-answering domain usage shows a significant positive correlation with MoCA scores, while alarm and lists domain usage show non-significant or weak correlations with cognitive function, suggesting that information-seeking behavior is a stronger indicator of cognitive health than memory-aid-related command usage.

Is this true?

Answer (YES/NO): NO